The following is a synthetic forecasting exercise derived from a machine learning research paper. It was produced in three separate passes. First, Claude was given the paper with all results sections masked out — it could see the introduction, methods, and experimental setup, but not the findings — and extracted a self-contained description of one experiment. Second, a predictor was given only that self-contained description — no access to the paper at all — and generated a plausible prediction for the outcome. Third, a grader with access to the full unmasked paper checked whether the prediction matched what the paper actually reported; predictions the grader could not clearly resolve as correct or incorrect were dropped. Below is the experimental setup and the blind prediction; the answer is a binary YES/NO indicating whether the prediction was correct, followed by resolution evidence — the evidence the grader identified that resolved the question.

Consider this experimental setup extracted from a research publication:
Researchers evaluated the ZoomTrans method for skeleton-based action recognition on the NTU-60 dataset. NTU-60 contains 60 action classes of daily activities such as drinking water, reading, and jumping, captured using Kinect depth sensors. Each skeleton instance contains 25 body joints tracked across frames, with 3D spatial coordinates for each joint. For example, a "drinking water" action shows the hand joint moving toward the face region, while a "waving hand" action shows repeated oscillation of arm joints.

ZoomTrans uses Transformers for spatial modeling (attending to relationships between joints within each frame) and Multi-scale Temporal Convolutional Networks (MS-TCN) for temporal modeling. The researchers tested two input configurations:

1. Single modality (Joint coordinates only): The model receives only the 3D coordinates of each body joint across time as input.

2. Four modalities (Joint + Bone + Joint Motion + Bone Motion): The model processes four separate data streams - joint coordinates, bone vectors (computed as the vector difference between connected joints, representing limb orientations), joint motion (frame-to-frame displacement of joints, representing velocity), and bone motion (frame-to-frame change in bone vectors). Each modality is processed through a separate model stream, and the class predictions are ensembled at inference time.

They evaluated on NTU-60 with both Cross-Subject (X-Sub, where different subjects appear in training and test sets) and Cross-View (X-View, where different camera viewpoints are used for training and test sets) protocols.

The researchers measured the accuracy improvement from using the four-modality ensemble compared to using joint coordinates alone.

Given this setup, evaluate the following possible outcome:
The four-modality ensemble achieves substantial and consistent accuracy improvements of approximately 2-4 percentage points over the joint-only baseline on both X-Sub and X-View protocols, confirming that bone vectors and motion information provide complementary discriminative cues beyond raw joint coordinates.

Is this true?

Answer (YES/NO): YES